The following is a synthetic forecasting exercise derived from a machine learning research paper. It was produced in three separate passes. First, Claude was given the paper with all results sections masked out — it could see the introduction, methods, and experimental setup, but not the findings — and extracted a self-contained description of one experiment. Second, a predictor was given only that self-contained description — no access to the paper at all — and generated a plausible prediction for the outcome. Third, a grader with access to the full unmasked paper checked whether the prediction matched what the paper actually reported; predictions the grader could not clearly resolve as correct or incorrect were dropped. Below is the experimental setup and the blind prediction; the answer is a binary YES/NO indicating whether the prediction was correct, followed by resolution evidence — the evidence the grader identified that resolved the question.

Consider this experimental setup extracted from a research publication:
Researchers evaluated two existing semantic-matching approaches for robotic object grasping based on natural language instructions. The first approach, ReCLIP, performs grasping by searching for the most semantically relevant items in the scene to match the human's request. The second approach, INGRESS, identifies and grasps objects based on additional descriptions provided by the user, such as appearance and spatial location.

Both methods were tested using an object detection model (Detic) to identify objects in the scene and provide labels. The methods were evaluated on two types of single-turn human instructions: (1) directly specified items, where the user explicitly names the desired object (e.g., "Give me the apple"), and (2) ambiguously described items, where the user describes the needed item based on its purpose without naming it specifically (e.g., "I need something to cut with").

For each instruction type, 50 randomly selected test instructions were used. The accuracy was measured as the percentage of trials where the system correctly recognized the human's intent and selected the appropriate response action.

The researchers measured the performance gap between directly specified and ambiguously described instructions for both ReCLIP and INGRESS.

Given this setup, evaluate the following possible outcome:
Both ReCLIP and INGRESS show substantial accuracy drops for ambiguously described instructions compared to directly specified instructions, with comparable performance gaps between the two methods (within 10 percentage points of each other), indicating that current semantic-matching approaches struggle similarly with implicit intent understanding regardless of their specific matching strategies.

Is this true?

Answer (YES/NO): YES